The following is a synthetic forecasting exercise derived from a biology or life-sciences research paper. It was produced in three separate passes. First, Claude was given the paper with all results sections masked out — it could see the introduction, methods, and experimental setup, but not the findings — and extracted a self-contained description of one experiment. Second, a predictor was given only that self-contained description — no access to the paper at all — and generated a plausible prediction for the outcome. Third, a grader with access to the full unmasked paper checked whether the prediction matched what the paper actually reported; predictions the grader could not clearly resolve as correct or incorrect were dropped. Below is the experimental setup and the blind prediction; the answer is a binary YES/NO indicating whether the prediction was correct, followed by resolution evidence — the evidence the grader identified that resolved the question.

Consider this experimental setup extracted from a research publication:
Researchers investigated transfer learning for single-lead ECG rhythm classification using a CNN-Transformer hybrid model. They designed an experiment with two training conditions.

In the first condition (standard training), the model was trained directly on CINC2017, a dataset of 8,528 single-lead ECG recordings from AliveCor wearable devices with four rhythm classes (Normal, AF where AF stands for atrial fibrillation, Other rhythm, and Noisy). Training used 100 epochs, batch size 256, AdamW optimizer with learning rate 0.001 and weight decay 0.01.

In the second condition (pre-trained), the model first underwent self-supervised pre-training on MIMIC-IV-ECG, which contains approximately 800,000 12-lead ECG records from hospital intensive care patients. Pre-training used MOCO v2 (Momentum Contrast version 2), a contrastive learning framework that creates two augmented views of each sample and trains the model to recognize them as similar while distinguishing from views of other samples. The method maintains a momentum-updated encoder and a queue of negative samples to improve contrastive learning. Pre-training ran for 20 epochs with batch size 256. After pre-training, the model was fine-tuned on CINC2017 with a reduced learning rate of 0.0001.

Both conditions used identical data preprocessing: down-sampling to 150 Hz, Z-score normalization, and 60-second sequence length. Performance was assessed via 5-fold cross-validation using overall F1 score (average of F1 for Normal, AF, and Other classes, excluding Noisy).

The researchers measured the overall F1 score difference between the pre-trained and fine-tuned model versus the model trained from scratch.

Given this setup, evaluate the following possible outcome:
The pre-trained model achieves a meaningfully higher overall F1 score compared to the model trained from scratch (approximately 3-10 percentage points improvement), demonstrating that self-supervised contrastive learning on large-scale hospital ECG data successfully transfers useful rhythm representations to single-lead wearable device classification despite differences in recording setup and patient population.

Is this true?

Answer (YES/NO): NO